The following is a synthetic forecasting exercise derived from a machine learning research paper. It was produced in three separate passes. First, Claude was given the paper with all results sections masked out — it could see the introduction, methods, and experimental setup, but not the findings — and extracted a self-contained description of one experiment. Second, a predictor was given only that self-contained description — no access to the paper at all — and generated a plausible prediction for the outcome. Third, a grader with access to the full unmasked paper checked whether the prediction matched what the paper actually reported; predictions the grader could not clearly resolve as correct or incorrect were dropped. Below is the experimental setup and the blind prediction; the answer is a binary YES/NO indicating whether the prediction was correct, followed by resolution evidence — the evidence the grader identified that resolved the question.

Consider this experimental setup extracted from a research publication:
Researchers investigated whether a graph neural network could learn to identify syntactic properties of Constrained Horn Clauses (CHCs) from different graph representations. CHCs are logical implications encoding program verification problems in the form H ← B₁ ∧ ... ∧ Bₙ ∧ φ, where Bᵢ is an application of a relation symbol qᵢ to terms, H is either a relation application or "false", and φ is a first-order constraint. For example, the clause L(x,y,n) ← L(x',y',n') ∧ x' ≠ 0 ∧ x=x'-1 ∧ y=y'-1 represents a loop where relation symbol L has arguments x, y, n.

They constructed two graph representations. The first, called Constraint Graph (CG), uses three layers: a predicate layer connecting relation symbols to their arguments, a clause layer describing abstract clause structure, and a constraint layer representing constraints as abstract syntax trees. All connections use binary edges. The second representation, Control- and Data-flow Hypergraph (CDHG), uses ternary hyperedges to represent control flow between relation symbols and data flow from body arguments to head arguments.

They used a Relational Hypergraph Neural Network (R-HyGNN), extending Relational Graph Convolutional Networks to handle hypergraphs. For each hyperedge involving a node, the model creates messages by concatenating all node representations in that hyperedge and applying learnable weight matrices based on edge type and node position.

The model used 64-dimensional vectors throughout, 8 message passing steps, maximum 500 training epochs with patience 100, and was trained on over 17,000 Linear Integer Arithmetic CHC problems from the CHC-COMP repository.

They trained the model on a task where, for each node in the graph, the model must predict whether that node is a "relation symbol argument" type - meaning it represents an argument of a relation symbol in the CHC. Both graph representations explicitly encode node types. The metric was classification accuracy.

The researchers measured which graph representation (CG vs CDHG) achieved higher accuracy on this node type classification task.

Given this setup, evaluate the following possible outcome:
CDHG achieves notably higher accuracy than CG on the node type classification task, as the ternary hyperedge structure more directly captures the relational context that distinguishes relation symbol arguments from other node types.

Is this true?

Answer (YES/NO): NO